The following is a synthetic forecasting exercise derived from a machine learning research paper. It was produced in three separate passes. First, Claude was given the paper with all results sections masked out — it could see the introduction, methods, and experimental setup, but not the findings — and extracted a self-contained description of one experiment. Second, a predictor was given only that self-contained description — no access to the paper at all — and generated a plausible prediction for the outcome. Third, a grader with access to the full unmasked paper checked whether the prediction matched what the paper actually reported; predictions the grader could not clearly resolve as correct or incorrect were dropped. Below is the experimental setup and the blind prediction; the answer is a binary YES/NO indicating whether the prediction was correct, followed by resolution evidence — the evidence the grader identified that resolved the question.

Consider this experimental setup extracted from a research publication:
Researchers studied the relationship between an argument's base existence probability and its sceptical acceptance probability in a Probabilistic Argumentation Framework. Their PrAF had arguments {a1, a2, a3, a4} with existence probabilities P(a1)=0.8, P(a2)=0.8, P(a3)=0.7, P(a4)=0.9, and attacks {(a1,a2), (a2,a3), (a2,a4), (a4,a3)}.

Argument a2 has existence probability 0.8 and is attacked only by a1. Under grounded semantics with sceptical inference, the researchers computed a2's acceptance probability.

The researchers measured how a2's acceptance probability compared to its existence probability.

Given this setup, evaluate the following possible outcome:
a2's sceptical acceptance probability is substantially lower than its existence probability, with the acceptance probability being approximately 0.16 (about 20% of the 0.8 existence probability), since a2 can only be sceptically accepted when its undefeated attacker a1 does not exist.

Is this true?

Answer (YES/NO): NO